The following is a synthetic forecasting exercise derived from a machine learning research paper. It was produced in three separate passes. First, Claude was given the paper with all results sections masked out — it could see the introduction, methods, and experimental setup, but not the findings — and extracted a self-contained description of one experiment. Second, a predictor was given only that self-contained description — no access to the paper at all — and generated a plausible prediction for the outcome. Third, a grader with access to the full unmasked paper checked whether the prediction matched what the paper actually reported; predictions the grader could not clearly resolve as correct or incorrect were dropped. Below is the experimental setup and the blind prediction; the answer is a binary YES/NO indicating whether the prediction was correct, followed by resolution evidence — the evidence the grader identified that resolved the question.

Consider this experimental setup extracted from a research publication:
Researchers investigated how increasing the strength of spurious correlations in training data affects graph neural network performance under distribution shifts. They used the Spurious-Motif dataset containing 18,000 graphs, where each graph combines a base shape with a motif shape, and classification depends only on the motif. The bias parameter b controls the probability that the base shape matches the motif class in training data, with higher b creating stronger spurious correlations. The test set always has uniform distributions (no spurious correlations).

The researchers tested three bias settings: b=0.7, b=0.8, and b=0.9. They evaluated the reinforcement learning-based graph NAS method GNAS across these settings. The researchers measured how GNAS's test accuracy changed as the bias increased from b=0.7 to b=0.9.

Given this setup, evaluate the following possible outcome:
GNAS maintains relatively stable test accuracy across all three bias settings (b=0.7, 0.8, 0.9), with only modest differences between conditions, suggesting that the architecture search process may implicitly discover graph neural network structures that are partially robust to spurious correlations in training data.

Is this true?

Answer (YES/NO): NO